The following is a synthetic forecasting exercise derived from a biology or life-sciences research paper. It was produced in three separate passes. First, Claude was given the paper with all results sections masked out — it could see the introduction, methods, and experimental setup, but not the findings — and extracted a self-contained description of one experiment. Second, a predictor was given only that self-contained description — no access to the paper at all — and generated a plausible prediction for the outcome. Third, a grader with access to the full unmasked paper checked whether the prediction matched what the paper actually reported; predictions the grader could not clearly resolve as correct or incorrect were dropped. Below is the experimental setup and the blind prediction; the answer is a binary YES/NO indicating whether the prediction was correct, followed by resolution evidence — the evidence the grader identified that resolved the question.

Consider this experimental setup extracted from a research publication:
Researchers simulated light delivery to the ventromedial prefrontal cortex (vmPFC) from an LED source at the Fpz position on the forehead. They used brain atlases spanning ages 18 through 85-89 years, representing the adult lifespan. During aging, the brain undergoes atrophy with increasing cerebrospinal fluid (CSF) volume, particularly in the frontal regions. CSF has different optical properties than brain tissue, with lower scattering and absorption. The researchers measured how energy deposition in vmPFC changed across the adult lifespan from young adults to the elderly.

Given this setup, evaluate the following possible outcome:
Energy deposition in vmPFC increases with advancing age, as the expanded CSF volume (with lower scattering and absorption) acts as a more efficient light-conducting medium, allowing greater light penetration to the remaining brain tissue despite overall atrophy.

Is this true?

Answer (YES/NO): NO